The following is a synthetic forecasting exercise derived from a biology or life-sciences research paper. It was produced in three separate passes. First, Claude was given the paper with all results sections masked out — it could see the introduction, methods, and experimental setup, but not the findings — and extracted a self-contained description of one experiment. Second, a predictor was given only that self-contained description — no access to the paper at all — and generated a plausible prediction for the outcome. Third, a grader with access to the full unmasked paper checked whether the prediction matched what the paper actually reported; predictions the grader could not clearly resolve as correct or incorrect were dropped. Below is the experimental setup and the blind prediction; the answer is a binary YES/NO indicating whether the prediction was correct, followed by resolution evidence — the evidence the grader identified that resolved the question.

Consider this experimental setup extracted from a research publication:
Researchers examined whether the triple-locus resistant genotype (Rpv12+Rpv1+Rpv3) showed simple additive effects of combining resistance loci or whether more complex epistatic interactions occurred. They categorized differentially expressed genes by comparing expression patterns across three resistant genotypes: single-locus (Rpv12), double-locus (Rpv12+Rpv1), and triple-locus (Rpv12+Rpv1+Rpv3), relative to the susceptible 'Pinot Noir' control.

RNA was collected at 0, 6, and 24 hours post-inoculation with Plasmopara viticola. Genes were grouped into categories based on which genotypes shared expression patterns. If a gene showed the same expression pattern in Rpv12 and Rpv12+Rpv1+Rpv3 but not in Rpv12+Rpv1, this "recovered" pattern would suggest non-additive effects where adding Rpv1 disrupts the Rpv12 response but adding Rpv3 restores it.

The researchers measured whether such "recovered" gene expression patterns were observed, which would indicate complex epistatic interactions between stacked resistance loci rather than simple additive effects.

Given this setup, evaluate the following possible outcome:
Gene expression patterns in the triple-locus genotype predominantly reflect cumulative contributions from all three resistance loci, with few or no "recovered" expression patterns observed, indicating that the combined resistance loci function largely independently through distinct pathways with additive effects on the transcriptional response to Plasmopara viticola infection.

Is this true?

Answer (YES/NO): NO